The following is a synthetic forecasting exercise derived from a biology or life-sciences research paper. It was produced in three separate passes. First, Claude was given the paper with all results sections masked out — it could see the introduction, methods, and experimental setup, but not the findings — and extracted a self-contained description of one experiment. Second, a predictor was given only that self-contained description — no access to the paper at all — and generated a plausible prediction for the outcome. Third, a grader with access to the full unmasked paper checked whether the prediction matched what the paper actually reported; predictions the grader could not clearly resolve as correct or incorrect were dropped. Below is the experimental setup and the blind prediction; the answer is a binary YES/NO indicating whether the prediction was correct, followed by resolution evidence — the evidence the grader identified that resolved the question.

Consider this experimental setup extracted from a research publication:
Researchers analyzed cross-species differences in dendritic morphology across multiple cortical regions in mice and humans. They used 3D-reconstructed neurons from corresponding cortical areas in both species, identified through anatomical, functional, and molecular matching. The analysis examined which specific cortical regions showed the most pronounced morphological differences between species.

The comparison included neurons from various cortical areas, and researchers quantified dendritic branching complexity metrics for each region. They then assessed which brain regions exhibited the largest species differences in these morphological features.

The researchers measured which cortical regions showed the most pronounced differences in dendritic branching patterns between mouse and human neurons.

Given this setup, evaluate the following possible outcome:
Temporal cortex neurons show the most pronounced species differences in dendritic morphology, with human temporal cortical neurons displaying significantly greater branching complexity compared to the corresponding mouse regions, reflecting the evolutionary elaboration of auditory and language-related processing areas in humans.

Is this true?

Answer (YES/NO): NO